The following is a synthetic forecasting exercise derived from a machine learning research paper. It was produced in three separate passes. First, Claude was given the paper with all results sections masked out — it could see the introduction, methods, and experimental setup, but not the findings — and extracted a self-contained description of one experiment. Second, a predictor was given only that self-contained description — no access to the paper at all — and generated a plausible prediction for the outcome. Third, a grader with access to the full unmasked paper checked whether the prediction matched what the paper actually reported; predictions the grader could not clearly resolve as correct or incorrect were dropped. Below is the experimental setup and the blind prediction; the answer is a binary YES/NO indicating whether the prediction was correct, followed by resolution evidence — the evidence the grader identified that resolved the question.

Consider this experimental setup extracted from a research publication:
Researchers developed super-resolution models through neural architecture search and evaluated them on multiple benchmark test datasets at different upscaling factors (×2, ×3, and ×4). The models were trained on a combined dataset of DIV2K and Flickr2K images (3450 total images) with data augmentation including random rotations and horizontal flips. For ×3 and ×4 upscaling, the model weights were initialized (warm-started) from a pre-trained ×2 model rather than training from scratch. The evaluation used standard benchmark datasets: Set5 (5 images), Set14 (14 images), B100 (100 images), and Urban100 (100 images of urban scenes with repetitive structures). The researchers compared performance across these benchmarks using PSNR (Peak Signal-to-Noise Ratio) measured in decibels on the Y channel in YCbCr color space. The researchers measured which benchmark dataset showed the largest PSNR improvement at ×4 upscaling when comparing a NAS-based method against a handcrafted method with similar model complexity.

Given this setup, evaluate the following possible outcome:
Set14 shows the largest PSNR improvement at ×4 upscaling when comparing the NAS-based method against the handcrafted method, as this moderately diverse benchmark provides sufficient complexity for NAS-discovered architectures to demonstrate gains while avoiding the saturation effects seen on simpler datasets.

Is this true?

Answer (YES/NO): NO